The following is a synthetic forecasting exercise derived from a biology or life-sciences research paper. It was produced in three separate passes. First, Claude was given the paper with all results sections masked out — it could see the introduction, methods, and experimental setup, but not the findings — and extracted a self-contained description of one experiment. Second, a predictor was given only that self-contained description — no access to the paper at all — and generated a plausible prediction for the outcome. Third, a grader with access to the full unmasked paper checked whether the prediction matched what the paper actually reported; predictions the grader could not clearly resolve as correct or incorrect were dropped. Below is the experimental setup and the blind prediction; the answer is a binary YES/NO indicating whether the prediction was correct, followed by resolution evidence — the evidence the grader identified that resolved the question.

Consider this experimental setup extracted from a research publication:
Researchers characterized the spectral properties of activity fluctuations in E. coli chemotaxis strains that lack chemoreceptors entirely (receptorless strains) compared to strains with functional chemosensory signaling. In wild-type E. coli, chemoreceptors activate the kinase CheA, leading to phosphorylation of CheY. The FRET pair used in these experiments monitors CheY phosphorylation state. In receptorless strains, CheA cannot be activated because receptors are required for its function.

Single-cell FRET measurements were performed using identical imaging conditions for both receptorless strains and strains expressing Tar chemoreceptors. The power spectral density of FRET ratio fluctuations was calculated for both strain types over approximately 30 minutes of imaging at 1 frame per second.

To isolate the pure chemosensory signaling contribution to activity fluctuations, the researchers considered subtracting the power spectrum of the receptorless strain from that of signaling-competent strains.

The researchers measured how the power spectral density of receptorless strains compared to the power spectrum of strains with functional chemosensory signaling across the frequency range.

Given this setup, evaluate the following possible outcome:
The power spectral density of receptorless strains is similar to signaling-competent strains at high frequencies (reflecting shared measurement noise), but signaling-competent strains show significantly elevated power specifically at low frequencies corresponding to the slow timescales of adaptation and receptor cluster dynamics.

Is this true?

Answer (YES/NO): YES